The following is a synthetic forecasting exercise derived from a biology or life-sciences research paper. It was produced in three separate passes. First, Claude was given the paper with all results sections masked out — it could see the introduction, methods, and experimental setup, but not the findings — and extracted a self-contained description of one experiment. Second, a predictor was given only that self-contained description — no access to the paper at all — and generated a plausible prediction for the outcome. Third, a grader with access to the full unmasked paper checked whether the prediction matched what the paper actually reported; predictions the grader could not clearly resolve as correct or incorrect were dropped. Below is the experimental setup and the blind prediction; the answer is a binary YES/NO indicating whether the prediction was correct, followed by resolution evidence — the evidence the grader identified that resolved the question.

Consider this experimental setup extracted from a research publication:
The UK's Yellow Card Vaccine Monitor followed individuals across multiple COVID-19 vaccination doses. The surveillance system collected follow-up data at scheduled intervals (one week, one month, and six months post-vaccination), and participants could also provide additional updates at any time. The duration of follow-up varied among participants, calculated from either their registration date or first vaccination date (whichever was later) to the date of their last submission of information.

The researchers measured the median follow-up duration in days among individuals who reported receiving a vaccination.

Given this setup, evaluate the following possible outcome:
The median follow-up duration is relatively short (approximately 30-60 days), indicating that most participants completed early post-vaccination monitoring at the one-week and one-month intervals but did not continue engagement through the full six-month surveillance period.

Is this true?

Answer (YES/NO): NO